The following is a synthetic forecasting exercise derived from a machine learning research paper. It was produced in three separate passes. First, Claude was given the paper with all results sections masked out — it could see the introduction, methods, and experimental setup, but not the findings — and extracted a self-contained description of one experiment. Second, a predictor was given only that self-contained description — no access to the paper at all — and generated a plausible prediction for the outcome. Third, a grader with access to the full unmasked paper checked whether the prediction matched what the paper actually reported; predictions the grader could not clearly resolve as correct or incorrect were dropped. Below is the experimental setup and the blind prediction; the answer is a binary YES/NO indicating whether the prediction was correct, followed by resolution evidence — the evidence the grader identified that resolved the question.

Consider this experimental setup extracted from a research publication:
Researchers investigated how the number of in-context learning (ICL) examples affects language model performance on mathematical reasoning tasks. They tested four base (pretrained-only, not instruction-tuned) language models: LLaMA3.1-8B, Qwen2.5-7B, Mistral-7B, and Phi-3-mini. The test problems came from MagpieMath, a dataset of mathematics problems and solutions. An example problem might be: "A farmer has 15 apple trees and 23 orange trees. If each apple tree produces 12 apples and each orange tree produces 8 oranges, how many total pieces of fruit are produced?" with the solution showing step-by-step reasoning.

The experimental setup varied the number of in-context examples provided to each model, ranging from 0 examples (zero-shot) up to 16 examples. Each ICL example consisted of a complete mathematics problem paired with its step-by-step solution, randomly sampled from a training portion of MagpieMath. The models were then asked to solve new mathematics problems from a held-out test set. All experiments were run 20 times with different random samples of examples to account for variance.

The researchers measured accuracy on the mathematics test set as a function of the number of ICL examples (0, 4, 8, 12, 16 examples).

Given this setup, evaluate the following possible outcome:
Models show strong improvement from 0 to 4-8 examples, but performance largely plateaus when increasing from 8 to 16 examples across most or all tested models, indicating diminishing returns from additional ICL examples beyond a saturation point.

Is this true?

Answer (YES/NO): NO